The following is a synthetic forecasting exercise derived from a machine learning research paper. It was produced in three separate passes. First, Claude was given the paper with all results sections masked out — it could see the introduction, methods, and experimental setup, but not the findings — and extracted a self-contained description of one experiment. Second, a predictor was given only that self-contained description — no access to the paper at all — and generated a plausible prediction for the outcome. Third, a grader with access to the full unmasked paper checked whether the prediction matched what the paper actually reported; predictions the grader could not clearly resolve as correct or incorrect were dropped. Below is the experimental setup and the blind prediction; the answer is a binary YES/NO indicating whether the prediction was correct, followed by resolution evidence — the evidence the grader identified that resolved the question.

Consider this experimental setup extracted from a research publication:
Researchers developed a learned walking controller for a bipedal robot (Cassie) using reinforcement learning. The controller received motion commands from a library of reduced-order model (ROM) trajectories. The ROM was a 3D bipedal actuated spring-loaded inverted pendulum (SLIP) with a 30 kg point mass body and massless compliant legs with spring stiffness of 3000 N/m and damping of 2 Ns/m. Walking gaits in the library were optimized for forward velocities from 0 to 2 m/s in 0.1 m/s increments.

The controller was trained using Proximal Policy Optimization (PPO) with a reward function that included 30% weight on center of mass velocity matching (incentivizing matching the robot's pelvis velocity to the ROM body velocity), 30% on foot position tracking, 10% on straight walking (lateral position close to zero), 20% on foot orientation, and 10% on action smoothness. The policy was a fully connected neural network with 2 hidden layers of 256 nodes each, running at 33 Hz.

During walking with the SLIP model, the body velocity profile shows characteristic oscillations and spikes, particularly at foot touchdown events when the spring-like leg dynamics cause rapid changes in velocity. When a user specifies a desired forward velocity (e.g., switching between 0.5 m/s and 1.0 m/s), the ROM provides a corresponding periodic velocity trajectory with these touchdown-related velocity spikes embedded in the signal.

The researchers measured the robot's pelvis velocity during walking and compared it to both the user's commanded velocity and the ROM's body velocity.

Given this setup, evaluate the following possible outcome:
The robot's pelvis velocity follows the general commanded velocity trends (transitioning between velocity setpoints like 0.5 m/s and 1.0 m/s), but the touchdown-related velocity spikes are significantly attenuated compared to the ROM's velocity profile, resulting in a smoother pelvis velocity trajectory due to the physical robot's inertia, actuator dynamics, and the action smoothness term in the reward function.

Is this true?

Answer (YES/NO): YES